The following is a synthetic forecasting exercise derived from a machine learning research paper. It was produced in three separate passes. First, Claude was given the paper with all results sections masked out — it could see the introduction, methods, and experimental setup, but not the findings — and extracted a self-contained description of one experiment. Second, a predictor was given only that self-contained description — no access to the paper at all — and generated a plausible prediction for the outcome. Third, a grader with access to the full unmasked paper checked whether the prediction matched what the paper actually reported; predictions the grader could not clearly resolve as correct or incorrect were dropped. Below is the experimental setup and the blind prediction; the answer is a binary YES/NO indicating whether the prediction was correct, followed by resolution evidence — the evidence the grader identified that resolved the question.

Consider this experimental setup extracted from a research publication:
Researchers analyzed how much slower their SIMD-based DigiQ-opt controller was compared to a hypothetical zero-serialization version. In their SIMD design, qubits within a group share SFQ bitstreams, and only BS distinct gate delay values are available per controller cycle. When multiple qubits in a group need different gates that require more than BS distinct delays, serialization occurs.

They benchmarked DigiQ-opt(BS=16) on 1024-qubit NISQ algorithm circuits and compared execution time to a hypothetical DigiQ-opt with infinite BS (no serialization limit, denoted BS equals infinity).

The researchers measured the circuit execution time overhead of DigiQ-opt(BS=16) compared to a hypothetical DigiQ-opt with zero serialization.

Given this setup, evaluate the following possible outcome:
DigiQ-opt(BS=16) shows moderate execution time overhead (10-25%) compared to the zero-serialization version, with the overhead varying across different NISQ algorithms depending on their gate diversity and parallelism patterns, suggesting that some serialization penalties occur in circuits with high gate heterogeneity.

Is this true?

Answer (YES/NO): NO